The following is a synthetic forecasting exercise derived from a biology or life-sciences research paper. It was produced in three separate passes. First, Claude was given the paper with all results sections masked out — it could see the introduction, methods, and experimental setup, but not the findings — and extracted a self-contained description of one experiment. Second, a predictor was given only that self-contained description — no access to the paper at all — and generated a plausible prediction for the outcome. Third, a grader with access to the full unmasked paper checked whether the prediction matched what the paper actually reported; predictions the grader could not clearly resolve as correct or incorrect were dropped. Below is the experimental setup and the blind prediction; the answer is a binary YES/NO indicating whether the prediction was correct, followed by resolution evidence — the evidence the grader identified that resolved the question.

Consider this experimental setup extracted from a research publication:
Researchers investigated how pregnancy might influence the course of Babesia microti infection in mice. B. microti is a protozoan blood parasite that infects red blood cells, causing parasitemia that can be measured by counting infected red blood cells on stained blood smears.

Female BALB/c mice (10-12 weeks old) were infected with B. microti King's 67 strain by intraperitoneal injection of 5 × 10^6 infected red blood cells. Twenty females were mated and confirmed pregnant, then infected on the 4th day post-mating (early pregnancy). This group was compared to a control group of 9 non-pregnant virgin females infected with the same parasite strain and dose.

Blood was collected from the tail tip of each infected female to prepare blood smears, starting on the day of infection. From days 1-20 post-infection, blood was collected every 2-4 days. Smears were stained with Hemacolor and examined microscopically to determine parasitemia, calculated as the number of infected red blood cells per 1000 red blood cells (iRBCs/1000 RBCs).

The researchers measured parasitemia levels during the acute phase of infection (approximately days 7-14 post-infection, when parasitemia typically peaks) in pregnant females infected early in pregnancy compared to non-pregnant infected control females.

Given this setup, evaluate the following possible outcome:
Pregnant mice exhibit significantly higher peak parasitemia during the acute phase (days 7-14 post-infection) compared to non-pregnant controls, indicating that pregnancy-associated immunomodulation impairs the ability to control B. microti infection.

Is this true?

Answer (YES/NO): NO